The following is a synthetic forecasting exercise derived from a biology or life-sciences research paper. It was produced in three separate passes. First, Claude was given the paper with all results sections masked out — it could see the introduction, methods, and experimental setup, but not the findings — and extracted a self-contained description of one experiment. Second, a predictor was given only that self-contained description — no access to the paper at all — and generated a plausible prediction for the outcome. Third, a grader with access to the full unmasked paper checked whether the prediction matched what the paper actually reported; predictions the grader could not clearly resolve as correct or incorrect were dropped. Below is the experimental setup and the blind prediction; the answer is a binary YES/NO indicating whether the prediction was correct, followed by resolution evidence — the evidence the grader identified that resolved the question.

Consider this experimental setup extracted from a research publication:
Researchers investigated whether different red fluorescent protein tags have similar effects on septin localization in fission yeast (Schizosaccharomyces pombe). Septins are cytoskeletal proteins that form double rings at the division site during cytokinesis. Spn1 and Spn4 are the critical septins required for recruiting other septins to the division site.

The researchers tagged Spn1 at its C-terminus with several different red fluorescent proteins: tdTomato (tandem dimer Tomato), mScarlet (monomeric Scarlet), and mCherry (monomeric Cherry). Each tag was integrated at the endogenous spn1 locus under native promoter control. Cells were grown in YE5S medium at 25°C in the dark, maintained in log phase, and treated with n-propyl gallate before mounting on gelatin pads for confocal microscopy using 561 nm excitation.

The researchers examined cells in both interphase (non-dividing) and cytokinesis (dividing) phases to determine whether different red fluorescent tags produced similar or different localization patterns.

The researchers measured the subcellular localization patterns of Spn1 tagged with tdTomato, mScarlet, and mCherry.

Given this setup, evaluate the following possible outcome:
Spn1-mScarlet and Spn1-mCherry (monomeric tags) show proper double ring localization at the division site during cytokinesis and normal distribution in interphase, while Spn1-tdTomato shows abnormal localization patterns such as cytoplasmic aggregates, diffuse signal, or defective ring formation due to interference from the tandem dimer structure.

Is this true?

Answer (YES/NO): NO